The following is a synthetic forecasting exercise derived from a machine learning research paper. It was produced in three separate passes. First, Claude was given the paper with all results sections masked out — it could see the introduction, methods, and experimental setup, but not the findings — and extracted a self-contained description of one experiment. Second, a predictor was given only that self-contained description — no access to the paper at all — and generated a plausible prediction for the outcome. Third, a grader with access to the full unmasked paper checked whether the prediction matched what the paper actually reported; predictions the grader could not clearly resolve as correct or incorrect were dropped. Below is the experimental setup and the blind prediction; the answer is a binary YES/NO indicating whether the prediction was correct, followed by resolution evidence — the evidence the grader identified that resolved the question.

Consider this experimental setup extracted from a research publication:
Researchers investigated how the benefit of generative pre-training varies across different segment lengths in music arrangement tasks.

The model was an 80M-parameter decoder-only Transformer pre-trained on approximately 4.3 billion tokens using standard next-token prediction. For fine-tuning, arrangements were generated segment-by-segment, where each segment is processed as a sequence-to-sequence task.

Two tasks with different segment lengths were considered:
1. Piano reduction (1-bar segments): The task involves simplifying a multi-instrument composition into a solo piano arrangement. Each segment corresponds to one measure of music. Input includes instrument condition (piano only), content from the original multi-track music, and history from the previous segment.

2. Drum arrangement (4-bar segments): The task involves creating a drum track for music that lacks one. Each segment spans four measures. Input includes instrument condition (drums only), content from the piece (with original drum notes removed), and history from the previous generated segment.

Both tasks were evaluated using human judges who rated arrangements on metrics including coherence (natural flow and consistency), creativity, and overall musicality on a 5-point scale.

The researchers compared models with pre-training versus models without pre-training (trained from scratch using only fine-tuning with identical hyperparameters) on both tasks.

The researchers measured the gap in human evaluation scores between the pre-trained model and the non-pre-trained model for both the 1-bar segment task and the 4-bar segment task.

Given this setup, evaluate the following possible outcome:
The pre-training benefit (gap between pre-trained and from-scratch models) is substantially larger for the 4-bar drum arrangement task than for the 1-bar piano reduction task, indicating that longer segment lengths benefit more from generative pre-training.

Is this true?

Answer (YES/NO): YES